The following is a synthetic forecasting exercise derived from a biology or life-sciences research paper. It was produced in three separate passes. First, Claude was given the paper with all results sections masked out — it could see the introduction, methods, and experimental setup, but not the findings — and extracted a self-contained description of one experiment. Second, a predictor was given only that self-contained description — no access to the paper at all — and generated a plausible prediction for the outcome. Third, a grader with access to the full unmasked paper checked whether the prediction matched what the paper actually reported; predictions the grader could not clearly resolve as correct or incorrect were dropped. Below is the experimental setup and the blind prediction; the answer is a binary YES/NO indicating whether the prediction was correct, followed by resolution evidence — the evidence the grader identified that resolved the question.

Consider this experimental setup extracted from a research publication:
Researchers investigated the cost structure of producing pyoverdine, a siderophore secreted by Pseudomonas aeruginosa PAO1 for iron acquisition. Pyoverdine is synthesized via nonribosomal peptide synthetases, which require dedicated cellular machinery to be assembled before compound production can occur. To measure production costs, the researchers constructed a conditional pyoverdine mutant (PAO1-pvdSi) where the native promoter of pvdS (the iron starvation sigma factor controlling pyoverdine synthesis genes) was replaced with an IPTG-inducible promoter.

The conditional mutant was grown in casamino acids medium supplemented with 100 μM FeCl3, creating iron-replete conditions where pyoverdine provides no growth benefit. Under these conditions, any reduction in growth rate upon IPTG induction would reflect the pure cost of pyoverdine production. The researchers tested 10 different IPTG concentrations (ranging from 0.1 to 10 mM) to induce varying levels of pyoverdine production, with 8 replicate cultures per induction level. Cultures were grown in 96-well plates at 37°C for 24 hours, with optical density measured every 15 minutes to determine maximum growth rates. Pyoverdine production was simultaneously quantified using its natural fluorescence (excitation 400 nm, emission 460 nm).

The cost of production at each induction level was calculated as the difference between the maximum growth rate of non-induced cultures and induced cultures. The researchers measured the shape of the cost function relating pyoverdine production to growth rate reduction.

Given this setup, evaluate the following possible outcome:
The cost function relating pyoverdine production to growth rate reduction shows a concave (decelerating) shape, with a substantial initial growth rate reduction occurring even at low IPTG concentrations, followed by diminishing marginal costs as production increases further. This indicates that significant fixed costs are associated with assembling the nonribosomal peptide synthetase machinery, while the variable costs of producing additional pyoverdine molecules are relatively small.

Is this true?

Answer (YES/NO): NO